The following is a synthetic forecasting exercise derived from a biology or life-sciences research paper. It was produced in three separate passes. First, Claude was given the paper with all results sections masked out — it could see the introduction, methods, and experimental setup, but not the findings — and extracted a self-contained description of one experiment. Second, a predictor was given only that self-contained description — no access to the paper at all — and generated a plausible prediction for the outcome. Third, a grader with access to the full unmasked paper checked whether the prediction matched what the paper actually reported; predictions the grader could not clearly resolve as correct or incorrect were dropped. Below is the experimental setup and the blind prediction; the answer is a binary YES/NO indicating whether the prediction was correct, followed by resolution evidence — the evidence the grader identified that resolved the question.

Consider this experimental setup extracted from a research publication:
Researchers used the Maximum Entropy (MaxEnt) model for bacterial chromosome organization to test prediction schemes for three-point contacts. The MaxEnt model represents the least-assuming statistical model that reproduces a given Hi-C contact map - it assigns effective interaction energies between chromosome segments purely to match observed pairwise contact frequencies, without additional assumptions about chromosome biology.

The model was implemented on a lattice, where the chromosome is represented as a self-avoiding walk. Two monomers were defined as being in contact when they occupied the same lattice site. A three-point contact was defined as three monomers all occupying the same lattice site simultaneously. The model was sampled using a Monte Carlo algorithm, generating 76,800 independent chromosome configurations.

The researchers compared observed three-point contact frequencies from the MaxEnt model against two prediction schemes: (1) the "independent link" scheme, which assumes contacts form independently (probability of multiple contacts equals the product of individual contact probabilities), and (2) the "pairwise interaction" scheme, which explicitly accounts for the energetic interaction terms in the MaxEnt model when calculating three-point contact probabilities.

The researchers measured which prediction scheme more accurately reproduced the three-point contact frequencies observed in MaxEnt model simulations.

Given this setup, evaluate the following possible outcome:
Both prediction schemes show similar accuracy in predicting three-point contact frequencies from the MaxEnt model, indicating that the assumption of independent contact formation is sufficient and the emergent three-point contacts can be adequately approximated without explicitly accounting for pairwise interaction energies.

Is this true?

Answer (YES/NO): NO